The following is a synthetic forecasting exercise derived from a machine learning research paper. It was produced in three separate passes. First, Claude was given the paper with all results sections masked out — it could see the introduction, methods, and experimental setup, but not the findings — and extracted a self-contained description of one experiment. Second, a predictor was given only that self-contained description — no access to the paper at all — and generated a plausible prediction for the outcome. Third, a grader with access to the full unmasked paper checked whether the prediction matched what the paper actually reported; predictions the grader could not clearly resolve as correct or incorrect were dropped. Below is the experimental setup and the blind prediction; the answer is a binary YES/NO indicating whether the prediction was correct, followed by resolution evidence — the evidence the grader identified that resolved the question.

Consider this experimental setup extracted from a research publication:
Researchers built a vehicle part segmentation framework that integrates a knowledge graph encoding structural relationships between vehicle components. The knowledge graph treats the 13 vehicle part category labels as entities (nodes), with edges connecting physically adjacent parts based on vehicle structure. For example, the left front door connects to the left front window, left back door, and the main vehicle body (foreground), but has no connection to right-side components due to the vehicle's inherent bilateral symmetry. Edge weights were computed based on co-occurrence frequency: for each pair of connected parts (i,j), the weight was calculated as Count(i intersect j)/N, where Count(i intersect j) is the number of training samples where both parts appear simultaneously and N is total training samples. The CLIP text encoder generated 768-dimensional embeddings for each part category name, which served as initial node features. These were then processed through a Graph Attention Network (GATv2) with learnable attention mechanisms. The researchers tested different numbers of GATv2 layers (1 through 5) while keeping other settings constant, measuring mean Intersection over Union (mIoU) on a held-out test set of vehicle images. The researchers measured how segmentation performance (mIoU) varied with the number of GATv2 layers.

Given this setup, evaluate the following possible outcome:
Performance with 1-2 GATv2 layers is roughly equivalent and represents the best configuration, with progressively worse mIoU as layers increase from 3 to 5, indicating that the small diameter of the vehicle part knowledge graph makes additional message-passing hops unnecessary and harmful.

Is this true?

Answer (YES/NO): NO